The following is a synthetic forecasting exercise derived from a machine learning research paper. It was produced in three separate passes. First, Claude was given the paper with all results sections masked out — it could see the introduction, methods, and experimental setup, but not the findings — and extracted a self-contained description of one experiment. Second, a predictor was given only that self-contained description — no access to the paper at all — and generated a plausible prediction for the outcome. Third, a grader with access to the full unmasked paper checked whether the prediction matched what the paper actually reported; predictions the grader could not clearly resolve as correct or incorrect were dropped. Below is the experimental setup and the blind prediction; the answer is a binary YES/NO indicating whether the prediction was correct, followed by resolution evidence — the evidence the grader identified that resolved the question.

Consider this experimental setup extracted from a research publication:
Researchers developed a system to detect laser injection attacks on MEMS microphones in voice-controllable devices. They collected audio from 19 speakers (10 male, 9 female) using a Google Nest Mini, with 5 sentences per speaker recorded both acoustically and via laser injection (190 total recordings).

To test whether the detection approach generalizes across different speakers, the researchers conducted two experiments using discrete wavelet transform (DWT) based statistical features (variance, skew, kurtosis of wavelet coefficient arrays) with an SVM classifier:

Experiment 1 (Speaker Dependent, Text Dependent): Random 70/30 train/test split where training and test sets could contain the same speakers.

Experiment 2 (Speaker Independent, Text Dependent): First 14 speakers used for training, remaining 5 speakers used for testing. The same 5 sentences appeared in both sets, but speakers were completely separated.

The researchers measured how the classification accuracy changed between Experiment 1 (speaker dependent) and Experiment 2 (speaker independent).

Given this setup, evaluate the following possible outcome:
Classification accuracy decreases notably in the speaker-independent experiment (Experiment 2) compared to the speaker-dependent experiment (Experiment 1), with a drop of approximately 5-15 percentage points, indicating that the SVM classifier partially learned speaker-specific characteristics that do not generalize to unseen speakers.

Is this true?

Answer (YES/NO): NO